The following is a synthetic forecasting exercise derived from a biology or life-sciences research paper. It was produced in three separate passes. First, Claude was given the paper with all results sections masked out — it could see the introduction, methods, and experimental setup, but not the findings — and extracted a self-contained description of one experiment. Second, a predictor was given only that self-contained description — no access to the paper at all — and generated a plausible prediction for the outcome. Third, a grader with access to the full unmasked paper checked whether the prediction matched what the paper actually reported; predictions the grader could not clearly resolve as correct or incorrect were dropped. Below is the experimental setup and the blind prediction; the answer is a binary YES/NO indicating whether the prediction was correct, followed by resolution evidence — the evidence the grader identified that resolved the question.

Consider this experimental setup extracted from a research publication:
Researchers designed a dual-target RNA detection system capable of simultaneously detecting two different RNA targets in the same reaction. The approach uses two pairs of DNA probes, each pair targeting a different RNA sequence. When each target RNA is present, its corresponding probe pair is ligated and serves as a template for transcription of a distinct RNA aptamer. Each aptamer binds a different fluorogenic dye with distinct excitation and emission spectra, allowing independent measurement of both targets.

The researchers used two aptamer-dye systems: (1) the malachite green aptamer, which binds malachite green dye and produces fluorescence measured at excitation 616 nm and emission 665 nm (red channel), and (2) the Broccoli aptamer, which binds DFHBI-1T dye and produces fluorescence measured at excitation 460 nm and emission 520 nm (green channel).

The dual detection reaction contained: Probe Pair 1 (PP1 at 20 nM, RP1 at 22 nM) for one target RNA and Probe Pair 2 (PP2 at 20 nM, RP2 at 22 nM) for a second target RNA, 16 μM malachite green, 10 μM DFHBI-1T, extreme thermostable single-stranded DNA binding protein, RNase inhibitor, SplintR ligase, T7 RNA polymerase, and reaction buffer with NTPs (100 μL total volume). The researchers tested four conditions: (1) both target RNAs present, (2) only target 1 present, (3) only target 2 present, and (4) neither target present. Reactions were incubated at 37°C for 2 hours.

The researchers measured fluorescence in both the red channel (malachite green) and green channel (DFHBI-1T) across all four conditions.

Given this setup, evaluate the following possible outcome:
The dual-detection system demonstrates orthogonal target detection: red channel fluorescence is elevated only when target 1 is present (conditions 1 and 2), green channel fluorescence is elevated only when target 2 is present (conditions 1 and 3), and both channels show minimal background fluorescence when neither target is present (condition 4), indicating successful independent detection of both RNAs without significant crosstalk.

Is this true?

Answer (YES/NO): YES